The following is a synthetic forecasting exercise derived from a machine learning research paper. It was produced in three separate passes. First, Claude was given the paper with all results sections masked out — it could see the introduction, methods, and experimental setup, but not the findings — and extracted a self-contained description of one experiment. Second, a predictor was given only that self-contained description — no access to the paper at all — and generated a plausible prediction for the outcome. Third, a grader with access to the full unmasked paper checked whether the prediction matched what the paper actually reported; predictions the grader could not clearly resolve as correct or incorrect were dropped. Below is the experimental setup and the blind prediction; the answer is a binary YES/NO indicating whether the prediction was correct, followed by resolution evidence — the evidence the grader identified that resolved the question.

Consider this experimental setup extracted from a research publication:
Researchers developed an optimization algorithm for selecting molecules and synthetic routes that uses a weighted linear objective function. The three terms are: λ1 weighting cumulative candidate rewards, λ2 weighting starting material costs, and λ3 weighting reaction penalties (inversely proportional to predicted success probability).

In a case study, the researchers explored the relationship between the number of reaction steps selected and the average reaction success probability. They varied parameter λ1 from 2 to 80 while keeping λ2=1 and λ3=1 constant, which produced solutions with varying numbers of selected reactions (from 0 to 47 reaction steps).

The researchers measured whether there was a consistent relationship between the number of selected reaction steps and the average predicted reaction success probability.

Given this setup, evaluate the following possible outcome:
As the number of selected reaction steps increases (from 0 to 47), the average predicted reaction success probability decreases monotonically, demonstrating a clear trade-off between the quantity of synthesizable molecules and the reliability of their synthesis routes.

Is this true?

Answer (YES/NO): NO